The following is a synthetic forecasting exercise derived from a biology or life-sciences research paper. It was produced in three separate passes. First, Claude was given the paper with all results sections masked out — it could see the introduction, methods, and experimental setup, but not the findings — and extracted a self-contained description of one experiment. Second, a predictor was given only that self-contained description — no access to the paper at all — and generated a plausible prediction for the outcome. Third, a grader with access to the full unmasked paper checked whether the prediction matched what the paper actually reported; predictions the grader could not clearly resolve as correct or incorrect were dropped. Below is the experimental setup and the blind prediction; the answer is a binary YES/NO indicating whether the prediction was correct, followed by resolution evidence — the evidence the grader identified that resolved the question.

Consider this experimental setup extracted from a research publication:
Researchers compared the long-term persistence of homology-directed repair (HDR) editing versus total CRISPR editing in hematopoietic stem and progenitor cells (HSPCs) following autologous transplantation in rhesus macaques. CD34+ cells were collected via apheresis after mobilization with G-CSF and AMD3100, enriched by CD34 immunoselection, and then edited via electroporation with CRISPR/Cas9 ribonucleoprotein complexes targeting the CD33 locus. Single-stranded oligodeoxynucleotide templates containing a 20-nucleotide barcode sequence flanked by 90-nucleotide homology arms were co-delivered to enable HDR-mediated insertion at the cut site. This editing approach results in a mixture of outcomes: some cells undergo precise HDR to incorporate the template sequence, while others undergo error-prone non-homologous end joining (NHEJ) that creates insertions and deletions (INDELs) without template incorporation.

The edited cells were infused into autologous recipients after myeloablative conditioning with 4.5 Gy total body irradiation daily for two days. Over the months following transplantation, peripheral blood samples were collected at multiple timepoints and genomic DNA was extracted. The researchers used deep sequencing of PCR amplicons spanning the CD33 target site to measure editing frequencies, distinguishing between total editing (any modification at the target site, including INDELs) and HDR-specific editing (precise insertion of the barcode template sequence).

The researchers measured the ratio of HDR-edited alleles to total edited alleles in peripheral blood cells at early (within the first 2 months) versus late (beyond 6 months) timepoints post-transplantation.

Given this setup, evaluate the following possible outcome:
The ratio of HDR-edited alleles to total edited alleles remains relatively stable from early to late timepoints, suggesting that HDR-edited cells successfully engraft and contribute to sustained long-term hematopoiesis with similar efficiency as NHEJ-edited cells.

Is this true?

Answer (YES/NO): NO